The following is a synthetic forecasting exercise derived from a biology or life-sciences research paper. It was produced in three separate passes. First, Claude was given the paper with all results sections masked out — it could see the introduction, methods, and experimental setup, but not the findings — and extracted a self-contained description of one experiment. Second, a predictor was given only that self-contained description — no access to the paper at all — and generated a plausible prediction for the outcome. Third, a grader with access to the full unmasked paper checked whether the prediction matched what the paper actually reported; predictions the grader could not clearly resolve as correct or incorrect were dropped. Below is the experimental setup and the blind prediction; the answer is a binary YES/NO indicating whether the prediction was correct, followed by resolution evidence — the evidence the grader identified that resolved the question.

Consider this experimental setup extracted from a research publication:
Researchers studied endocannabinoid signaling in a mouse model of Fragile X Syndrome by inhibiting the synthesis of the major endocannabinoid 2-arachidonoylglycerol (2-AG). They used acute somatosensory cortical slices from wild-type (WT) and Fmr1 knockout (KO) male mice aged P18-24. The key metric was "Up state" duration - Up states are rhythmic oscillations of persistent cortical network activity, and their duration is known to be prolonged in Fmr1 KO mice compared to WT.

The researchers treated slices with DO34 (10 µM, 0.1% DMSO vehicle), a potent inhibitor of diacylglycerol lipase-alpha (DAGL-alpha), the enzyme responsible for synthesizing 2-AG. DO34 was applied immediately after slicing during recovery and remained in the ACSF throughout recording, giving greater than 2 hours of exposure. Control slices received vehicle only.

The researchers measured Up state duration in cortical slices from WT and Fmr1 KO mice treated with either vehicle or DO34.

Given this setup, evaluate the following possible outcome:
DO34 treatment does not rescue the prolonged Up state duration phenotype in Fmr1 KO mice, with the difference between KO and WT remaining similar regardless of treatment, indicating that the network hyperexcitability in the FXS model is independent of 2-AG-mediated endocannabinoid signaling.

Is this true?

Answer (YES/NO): NO